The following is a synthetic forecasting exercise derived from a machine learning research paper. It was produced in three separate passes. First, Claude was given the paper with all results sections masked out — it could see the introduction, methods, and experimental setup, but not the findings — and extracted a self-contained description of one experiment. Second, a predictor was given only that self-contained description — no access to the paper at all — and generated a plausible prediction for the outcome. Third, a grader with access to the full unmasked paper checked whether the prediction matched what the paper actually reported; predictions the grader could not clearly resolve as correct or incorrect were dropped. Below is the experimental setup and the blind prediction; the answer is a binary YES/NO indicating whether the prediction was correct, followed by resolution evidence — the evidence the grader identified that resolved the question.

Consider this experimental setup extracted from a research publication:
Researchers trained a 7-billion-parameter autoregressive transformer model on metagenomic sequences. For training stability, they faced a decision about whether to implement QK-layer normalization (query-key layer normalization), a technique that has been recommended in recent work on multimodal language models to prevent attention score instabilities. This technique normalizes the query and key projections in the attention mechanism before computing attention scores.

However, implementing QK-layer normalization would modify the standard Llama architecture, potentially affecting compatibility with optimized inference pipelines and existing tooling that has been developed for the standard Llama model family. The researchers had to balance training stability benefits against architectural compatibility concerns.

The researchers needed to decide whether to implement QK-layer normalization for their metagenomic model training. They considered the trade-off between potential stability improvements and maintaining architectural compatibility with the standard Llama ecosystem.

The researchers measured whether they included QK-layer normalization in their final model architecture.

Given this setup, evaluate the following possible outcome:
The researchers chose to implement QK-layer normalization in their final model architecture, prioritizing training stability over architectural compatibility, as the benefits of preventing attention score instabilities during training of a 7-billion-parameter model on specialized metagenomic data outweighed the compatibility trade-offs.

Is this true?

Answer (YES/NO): NO